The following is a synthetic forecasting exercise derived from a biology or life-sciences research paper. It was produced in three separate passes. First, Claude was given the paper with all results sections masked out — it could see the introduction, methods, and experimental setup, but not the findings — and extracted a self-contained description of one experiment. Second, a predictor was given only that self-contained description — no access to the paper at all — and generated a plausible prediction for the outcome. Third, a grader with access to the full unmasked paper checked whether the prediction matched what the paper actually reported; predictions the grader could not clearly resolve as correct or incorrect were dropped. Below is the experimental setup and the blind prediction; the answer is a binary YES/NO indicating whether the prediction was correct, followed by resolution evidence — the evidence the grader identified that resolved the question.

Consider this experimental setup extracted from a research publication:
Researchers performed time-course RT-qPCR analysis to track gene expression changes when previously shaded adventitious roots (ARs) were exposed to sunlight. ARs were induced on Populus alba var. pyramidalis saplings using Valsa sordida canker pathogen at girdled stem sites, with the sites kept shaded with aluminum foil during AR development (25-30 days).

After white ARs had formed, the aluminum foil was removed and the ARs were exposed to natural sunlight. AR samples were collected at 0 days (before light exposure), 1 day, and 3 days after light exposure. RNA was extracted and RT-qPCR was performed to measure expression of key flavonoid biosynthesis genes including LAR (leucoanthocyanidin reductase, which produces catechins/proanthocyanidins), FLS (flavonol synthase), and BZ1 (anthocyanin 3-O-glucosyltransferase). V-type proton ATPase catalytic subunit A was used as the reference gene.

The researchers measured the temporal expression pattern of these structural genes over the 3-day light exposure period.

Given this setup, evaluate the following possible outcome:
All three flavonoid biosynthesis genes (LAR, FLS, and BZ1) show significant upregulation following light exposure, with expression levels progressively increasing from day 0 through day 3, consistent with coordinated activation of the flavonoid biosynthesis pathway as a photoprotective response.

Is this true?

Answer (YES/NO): NO